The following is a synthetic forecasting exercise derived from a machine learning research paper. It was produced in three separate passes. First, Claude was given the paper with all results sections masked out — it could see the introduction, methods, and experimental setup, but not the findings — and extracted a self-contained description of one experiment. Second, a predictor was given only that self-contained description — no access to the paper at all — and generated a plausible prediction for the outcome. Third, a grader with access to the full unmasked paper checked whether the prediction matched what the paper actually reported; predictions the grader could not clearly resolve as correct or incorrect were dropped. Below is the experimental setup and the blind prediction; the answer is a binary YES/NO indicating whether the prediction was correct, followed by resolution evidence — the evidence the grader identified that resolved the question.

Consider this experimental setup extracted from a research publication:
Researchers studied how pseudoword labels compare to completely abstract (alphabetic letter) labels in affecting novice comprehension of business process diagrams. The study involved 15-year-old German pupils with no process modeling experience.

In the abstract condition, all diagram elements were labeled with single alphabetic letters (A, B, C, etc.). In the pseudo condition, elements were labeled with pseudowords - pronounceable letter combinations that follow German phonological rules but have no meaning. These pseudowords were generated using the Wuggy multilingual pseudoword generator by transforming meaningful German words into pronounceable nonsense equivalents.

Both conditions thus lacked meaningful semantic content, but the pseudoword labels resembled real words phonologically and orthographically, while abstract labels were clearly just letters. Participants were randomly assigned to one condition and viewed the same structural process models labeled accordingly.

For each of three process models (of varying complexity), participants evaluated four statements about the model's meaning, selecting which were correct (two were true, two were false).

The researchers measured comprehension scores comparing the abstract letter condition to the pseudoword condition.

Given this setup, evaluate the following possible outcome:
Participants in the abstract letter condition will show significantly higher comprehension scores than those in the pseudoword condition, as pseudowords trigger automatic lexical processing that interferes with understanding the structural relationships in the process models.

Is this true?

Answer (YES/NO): YES